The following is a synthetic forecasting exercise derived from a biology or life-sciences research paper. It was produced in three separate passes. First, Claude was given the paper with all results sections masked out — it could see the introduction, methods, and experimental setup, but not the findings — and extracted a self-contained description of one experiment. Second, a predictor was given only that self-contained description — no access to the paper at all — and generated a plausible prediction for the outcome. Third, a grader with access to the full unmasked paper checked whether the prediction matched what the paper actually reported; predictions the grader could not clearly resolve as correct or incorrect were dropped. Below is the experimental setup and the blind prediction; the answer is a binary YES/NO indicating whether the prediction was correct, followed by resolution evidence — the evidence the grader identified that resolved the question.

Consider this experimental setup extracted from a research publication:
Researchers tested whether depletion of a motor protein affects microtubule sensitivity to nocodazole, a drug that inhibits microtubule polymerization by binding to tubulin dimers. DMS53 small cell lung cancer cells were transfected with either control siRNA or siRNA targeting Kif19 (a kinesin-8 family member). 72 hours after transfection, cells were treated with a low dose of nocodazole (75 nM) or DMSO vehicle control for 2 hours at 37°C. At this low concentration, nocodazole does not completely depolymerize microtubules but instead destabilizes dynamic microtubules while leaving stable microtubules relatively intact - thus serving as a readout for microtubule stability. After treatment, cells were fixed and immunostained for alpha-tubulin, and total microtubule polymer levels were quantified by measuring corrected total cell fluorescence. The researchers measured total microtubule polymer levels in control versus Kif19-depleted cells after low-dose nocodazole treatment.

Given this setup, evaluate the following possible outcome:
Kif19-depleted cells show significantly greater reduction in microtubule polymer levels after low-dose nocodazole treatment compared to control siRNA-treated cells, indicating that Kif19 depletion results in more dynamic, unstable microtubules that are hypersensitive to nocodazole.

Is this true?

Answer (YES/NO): YES